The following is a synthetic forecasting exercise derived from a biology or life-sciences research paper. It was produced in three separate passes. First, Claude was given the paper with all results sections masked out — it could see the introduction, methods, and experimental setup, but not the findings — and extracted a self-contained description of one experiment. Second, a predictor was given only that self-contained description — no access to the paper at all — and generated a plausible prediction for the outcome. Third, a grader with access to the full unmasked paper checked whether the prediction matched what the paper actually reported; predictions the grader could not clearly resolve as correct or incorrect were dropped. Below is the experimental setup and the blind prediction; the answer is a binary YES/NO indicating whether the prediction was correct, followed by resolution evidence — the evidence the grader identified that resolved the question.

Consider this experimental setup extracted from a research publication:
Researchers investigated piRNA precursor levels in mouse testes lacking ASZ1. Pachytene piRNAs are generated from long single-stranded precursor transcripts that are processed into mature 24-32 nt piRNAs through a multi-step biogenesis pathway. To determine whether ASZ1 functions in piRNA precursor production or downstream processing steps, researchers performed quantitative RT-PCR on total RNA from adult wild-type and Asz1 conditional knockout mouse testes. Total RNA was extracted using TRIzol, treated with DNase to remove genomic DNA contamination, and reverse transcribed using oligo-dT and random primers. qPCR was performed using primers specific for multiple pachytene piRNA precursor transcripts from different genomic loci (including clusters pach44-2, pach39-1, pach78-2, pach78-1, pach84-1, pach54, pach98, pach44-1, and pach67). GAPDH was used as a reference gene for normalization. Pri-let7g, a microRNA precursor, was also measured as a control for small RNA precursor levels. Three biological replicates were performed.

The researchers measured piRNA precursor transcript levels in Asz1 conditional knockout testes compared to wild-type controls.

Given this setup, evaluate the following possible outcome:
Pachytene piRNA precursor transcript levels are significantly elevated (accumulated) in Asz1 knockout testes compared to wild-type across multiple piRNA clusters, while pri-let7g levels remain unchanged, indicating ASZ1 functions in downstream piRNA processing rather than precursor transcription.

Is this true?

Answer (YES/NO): YES